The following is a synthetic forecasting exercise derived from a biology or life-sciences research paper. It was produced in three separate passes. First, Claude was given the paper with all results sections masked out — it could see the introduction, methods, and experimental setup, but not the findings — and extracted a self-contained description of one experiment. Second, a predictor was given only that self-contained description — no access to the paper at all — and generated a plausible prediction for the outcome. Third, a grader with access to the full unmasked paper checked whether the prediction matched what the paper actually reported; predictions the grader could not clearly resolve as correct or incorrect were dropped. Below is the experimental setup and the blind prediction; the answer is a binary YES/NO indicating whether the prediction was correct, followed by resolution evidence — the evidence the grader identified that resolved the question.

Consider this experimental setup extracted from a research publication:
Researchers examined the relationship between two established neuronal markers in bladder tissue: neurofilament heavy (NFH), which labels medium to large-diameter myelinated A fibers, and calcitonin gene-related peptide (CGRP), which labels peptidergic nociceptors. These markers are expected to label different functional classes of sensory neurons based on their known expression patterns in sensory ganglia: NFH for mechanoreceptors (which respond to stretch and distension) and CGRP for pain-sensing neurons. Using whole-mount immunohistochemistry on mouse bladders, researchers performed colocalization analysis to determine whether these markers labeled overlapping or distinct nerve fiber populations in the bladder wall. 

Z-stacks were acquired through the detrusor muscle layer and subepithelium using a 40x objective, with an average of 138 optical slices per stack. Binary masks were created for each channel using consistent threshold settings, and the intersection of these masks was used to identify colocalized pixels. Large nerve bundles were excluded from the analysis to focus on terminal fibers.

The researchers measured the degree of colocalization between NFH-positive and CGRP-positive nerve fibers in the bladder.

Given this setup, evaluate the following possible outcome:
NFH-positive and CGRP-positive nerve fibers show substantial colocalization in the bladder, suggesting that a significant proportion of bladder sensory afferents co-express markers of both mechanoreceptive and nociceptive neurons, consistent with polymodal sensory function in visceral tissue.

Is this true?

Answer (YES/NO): NO